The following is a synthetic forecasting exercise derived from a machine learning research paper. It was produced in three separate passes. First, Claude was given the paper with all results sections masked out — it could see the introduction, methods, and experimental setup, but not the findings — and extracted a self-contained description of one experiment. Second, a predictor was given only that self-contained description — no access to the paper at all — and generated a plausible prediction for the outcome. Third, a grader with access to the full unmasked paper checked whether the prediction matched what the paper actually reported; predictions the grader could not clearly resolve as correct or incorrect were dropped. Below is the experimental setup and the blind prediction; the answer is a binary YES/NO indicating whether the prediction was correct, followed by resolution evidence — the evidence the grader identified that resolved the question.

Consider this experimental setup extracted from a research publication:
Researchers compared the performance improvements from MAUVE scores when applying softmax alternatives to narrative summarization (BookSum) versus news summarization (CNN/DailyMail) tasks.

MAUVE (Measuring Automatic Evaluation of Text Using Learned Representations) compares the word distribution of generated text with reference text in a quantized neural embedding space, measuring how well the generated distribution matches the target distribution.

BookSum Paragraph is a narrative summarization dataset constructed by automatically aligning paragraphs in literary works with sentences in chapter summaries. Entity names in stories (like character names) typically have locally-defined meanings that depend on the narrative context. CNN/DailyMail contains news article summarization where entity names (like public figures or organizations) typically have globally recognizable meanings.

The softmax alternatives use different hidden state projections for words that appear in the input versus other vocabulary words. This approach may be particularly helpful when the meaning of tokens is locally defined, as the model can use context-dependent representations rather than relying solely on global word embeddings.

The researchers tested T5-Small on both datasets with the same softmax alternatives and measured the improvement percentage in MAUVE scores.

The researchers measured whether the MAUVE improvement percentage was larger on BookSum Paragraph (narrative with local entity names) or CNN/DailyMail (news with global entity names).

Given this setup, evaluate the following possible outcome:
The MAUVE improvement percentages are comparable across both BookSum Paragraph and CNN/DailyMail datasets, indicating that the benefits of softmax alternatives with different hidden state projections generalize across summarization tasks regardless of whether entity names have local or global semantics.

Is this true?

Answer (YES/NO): NO